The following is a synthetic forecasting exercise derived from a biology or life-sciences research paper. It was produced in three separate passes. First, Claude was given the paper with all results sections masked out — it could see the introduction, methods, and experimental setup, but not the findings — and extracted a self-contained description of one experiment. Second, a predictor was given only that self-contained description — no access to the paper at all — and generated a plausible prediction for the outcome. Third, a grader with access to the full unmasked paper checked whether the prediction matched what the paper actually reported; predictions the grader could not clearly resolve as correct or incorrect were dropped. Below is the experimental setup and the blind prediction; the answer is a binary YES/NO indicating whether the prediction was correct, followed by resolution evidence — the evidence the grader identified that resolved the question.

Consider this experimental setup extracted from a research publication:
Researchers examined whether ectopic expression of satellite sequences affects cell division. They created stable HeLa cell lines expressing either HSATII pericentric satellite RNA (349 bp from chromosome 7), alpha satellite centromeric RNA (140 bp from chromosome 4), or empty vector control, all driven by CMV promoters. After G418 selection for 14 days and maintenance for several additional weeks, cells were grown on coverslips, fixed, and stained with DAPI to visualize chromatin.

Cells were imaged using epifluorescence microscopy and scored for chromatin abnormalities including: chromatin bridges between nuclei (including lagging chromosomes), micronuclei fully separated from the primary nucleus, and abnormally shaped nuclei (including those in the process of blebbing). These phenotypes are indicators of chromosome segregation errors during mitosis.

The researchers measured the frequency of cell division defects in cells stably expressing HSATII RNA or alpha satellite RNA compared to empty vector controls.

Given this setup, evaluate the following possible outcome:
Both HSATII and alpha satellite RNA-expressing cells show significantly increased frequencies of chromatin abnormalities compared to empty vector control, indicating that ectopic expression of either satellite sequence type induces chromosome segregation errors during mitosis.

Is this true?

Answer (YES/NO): YES